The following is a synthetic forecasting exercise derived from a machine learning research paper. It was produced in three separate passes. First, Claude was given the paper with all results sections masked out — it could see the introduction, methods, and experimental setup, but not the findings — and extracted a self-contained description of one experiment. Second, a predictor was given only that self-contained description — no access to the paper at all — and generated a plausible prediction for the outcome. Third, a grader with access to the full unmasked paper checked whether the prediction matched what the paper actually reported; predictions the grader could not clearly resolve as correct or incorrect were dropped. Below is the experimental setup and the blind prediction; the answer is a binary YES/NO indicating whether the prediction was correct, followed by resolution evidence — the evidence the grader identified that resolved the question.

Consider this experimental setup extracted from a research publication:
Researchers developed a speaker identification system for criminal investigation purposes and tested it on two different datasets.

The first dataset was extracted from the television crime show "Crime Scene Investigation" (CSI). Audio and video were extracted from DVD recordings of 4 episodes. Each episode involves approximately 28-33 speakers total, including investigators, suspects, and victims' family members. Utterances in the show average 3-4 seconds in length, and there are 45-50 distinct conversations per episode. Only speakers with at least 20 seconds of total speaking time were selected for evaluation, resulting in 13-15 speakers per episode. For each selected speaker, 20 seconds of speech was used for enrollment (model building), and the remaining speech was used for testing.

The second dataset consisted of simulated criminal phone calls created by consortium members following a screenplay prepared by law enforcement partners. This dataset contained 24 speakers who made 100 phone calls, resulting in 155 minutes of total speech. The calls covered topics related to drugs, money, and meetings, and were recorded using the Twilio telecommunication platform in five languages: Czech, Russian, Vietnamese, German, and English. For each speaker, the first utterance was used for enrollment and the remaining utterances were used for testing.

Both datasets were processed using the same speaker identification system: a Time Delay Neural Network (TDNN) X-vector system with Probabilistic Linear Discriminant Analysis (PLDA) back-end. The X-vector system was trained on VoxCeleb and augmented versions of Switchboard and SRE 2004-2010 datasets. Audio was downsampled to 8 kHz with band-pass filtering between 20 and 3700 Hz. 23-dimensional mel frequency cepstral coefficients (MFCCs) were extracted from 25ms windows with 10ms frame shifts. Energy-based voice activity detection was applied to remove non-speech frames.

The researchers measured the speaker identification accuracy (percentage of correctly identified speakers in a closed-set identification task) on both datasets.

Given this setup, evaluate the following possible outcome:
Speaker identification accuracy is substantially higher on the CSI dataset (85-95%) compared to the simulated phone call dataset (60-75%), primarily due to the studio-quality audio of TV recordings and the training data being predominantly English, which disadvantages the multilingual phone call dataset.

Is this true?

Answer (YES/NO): NO